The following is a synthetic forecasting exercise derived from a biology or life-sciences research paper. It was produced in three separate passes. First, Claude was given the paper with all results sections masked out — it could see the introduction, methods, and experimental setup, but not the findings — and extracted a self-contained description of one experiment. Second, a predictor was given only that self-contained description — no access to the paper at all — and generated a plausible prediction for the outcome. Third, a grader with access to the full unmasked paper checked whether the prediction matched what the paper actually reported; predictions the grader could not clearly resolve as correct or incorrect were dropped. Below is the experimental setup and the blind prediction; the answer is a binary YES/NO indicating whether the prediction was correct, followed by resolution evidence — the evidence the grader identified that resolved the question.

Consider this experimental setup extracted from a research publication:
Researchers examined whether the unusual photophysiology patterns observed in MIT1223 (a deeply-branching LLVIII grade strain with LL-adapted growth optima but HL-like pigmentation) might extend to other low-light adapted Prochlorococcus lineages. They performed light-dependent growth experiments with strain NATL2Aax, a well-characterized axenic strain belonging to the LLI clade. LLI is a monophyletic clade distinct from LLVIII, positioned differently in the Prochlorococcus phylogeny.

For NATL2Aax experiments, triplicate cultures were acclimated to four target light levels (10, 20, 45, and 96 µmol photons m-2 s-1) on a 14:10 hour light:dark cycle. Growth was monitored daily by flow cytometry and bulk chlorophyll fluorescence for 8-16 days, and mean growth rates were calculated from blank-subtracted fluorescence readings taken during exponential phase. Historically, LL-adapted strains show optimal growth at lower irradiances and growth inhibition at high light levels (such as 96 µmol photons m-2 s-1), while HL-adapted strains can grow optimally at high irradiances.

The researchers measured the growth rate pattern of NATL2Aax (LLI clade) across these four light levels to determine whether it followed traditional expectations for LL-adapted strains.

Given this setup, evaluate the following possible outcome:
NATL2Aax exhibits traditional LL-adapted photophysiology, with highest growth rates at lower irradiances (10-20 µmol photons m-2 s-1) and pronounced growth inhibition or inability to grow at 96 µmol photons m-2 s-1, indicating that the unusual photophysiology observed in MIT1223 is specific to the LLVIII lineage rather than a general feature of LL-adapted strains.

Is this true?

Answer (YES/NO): NO